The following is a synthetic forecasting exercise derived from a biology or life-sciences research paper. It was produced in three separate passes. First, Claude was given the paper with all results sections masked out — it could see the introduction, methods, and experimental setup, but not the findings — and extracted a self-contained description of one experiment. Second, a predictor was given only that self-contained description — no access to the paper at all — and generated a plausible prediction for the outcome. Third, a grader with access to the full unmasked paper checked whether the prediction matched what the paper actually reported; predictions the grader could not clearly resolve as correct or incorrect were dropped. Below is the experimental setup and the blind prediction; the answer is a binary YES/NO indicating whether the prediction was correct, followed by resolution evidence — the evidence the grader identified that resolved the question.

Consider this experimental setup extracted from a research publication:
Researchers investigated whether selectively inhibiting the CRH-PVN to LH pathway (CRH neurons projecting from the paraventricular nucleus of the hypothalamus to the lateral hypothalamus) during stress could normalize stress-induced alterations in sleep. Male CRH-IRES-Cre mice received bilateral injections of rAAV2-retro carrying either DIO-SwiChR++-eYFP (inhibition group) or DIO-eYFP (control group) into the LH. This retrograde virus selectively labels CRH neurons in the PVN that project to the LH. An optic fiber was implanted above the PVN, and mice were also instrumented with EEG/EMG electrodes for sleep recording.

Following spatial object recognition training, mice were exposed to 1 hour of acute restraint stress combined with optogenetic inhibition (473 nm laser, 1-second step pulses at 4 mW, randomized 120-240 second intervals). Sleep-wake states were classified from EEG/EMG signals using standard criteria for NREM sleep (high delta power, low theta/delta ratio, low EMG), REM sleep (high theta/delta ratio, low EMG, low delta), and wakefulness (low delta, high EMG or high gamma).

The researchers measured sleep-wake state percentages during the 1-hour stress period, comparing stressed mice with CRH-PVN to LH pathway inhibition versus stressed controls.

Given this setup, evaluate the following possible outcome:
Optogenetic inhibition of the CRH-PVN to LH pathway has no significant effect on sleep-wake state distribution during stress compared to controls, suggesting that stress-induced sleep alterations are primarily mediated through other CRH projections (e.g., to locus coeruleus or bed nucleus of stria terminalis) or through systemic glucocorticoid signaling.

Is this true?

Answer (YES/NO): YES